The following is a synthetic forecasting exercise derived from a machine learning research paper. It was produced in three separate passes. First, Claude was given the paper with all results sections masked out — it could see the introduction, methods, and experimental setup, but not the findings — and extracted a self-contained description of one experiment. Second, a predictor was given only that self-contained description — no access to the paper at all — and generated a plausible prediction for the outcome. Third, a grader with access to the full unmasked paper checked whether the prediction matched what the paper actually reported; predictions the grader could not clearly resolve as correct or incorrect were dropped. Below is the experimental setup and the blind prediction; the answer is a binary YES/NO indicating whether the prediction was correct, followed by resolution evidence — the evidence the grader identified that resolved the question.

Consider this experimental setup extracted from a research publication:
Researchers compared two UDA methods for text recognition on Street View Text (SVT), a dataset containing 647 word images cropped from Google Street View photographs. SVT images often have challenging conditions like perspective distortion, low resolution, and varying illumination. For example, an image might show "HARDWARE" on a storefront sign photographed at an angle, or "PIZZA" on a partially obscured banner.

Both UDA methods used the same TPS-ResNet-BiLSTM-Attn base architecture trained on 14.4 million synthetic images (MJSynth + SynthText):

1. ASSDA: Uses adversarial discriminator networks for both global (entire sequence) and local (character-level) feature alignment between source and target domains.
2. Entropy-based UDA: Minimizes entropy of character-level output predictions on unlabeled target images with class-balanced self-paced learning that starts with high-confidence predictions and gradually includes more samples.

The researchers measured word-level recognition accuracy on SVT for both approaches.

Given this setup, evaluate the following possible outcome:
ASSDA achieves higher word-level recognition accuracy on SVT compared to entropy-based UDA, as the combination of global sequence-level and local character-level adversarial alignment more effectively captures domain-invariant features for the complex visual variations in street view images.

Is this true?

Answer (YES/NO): YES